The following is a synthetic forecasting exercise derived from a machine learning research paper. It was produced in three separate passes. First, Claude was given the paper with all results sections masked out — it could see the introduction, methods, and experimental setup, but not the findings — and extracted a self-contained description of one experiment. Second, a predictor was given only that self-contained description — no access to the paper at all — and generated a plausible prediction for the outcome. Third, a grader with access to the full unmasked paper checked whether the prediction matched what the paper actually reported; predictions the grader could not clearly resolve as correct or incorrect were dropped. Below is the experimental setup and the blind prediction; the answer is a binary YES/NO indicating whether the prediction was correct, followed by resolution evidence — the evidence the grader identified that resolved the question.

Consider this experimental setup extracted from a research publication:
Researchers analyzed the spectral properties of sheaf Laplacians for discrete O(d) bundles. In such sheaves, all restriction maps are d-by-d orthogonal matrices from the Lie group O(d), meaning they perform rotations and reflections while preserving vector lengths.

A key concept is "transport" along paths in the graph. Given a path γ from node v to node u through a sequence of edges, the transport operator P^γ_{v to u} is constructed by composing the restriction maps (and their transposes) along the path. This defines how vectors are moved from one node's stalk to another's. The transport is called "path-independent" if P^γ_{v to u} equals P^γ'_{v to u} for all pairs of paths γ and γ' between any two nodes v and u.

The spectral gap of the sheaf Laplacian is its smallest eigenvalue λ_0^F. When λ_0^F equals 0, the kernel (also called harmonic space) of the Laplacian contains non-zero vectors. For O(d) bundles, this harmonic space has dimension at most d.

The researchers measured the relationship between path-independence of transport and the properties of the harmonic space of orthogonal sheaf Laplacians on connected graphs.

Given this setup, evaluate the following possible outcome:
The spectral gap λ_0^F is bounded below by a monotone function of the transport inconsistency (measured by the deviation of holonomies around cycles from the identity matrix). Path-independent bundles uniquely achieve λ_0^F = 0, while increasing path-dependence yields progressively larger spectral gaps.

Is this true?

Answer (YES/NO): NO